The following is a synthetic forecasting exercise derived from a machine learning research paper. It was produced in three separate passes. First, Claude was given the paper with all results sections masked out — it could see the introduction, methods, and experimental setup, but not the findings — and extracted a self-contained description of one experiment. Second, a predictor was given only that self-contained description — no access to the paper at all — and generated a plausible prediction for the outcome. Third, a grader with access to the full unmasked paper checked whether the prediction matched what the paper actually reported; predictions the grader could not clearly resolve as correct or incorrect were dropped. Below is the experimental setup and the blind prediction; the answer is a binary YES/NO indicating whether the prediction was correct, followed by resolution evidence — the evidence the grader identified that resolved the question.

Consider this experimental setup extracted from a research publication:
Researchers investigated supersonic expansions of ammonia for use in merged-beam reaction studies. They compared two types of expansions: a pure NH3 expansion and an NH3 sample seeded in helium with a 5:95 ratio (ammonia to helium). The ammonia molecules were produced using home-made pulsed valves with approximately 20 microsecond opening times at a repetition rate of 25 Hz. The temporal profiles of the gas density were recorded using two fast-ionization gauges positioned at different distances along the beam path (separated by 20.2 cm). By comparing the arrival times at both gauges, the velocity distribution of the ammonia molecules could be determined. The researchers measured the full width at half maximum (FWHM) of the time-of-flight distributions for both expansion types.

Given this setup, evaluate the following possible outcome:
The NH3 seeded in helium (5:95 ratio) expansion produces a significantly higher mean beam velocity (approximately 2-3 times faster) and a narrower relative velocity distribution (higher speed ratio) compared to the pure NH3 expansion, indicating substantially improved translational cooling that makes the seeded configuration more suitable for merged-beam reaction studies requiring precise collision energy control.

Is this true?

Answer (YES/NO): NO